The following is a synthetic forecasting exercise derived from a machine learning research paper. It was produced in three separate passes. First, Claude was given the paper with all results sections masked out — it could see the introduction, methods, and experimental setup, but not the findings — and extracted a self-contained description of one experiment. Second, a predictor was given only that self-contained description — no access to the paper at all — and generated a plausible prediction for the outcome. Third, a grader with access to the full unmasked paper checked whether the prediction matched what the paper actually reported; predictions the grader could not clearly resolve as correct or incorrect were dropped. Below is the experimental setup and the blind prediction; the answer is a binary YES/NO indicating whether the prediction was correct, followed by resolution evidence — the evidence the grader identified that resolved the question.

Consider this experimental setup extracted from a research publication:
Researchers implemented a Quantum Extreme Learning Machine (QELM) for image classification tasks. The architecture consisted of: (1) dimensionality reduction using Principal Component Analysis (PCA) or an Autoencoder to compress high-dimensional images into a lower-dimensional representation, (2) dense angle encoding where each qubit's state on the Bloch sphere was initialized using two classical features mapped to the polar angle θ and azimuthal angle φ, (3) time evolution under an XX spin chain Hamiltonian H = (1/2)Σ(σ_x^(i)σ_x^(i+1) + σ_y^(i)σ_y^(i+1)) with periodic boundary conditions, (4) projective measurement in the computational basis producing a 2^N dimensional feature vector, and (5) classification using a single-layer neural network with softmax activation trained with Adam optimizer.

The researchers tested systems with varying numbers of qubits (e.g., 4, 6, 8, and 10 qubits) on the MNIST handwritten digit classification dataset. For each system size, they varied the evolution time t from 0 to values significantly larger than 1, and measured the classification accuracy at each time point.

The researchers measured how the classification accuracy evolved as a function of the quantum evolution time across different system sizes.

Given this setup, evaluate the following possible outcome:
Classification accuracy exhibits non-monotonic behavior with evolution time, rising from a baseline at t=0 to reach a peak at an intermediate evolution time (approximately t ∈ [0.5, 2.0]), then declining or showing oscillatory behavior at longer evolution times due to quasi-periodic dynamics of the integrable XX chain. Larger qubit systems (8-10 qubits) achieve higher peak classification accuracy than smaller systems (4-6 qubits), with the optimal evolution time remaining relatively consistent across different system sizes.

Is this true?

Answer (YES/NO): NO